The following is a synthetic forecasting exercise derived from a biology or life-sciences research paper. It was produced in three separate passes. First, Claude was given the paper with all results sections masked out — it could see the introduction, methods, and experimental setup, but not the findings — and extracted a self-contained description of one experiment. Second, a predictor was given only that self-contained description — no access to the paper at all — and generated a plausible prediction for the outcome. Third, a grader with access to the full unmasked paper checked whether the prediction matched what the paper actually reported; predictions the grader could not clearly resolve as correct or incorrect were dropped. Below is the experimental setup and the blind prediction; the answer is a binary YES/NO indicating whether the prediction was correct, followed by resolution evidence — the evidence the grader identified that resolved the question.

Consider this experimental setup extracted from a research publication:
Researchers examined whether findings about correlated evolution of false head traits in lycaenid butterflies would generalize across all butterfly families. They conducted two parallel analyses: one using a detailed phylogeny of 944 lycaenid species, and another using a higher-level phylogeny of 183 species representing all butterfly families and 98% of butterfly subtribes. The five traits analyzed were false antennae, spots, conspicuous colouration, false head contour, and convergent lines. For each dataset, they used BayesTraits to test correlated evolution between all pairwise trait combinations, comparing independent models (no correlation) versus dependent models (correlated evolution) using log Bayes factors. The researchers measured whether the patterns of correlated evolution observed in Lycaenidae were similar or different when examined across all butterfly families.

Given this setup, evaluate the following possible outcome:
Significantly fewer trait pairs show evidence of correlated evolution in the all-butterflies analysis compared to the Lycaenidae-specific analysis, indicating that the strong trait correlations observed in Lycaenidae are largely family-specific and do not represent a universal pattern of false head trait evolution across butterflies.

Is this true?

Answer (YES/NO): NO